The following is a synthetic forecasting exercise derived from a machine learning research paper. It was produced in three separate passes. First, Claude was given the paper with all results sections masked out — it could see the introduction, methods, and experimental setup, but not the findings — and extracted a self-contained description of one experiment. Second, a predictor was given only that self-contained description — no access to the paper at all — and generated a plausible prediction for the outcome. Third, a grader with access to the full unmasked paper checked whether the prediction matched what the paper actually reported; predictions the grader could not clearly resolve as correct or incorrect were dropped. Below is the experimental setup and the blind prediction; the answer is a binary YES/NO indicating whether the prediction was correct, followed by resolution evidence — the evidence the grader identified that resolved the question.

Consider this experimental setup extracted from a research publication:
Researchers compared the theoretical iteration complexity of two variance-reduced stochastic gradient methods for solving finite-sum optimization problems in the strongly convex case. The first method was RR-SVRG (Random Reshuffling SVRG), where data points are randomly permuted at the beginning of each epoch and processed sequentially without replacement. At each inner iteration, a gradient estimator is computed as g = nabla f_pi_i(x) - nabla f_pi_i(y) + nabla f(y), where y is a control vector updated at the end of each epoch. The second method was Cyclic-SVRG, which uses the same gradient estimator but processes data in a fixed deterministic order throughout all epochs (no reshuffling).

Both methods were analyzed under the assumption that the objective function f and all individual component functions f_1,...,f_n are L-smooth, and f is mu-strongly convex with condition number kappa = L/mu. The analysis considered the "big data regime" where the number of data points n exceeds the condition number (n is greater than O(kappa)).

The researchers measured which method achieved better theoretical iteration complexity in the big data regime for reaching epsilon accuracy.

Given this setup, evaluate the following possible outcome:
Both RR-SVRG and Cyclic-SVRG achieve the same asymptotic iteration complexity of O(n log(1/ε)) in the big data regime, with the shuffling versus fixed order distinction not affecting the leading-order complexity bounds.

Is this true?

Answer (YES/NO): NO